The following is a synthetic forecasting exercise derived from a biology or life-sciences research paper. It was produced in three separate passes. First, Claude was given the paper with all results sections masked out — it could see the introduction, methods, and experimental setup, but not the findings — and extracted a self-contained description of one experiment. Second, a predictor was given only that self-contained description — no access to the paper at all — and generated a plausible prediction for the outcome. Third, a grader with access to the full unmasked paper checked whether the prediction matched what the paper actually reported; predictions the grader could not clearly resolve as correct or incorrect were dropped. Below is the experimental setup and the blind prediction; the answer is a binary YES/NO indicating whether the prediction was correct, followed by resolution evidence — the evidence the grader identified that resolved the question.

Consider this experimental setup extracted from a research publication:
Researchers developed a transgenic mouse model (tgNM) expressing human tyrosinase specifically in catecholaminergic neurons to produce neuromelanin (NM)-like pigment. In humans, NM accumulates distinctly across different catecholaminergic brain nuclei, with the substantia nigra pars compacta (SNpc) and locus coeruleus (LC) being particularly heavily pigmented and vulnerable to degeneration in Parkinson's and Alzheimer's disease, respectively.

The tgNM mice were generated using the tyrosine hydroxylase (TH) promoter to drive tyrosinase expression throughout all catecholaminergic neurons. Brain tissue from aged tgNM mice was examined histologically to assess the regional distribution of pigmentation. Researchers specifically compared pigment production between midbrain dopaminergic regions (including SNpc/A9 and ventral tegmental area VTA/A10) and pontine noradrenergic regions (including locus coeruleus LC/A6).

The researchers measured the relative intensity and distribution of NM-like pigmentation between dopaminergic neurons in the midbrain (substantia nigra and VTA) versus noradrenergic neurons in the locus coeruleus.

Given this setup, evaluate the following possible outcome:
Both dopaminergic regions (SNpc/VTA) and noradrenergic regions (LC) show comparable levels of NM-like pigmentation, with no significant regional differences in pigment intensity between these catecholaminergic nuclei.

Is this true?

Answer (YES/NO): NO